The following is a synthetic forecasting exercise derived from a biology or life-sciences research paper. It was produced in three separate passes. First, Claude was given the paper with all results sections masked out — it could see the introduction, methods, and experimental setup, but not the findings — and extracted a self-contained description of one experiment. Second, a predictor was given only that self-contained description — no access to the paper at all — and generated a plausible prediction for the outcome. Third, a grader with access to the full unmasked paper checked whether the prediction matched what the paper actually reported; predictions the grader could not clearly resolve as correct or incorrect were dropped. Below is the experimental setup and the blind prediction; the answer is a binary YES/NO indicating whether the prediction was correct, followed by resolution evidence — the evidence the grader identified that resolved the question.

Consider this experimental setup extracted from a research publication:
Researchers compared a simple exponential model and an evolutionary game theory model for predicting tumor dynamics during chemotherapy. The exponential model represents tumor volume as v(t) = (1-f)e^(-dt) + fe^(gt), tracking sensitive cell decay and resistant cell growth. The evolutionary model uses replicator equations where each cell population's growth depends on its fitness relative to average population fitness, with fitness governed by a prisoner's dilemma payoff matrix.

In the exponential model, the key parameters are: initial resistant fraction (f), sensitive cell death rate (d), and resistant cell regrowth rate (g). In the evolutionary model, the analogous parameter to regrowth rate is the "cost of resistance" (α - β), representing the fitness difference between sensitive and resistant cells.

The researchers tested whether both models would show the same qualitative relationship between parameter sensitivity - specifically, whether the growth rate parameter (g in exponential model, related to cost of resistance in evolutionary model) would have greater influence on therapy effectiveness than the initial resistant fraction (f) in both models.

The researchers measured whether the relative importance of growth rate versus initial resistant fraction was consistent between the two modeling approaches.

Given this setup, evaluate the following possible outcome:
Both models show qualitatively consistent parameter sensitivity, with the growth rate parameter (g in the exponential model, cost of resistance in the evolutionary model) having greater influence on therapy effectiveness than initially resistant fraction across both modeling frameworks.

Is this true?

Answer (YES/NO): YES